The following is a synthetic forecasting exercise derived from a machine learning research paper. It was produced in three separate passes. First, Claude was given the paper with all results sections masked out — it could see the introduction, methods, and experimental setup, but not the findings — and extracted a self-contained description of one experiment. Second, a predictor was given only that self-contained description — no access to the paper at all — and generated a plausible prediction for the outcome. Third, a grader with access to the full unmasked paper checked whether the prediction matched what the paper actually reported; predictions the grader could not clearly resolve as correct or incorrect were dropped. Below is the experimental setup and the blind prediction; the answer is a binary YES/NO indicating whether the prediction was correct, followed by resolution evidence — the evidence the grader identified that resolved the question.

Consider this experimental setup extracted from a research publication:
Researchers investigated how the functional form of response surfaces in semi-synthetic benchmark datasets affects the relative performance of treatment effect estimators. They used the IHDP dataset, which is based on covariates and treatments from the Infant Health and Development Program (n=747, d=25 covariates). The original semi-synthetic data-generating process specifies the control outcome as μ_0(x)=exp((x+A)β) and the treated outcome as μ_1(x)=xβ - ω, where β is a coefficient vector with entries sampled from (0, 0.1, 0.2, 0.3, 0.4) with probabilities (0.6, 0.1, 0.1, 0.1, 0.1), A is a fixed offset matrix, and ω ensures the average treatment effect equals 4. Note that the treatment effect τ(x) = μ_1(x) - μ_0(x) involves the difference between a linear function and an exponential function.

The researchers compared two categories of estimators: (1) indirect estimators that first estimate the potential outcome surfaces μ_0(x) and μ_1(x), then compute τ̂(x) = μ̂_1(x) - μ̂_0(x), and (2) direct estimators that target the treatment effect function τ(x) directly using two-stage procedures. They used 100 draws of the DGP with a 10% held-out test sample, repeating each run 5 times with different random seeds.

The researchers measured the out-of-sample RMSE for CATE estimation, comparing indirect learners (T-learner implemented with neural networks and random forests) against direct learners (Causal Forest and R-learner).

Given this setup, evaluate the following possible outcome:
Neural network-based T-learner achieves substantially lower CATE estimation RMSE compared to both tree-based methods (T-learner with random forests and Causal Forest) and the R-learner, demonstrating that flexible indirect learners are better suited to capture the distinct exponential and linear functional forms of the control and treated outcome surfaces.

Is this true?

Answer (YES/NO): NO